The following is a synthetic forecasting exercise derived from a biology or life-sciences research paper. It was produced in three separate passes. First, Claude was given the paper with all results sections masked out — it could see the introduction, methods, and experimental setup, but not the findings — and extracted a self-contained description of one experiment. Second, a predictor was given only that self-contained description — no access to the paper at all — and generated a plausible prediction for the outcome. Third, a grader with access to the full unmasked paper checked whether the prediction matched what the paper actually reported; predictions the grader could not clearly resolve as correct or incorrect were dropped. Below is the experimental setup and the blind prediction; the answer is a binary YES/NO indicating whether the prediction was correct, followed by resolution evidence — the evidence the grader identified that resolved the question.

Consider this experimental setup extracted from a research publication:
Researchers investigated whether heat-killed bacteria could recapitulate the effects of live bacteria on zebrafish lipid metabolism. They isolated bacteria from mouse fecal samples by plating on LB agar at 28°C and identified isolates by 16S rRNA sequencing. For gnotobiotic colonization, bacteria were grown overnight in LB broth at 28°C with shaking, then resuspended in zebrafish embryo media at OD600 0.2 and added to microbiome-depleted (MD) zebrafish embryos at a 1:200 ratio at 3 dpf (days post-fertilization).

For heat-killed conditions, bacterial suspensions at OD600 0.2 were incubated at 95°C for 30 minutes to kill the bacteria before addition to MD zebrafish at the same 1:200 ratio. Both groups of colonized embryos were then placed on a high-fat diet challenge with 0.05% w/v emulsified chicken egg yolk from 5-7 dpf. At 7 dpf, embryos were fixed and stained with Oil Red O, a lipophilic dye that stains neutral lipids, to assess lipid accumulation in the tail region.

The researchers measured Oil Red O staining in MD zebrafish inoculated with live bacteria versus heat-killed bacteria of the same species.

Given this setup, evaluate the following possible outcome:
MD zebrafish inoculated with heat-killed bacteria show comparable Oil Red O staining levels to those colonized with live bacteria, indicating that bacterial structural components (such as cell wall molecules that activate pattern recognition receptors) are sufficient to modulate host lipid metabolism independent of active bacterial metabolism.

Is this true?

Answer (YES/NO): NO